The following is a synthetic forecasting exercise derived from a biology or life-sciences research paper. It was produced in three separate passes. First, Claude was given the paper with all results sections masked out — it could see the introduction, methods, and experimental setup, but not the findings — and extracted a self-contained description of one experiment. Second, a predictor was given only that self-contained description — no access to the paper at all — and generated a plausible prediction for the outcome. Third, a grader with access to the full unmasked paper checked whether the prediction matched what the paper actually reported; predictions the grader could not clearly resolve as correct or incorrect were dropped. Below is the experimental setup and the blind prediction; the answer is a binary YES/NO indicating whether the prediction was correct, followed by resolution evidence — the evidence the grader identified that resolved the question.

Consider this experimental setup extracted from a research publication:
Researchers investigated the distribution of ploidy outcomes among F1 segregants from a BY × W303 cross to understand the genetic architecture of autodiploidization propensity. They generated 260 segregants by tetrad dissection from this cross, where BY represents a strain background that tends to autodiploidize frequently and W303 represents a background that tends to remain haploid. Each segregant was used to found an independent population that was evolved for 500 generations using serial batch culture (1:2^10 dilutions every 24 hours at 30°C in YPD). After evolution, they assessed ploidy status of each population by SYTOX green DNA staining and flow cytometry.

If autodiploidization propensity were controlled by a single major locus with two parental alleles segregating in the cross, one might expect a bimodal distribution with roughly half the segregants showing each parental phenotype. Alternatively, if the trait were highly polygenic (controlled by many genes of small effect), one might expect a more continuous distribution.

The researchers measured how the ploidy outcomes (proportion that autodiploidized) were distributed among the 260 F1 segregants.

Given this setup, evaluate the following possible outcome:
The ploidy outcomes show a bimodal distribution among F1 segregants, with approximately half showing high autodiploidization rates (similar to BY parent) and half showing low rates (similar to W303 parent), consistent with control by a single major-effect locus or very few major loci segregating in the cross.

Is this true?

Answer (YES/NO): YES